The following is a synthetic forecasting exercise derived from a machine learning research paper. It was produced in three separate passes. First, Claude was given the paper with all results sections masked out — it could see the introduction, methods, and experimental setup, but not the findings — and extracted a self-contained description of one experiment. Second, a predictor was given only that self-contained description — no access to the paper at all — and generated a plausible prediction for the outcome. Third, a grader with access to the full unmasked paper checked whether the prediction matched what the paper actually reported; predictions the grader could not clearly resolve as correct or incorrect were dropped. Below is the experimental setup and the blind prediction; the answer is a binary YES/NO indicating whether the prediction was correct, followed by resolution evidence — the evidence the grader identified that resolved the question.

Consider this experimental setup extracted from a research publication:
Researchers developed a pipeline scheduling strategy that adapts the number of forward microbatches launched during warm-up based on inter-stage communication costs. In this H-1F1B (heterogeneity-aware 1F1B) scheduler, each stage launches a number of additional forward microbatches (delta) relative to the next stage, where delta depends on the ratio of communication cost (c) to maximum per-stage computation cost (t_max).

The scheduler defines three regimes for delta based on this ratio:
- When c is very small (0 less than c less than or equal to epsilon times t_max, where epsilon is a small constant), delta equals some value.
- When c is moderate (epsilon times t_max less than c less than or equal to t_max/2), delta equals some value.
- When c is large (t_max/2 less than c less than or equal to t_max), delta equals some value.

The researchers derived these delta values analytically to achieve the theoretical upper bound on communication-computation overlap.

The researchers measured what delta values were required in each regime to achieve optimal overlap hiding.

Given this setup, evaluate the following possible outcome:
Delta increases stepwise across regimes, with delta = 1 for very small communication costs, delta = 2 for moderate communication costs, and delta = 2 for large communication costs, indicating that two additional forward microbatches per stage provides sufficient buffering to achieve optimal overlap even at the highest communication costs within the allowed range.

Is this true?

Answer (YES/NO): NO